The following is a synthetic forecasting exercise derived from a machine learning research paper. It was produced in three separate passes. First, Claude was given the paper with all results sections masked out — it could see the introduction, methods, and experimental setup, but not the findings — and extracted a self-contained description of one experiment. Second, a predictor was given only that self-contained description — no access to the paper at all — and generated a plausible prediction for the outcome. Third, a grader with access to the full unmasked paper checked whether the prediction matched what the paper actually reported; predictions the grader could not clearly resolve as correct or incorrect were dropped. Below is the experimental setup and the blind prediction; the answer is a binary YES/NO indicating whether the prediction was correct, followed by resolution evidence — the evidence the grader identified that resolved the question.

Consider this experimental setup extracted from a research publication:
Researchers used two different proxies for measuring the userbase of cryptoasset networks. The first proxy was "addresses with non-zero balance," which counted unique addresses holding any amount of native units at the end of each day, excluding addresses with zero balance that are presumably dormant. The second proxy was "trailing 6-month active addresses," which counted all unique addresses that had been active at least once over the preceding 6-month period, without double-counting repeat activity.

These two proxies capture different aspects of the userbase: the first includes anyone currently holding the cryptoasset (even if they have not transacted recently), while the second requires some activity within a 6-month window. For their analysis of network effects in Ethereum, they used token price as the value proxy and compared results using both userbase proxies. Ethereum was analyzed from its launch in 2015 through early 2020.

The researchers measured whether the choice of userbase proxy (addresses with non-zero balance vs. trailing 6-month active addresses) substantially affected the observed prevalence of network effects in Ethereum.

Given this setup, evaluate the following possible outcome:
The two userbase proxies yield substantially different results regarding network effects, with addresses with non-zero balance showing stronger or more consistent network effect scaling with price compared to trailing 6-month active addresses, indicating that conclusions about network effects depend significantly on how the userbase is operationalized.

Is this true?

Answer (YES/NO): NO